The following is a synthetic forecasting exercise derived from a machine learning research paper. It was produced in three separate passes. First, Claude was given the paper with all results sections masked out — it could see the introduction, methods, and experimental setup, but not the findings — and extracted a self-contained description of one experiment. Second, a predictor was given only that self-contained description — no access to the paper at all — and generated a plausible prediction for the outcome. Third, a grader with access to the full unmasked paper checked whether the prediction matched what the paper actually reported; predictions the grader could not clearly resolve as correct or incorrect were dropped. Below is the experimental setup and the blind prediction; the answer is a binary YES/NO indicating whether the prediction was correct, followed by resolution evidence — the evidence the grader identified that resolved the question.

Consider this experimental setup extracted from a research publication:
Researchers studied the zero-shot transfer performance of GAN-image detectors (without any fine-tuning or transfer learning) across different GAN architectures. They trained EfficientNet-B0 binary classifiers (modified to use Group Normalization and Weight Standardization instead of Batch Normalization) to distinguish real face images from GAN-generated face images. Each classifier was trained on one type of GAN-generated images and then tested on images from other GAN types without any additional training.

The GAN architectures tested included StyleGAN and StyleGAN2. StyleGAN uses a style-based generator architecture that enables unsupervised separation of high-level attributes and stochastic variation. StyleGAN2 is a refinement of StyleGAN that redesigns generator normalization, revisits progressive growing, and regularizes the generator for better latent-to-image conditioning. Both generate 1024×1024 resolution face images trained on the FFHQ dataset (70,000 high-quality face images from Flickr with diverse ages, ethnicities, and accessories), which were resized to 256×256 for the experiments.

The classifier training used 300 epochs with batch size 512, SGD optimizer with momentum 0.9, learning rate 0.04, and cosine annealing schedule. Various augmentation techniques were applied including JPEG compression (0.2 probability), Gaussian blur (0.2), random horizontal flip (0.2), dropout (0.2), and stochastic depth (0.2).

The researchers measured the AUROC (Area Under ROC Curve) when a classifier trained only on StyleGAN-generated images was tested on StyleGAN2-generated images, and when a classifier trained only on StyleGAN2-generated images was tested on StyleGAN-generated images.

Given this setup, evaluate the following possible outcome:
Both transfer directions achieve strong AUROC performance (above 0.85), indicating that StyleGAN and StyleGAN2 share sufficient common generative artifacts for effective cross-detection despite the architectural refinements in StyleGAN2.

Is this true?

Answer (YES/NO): YES